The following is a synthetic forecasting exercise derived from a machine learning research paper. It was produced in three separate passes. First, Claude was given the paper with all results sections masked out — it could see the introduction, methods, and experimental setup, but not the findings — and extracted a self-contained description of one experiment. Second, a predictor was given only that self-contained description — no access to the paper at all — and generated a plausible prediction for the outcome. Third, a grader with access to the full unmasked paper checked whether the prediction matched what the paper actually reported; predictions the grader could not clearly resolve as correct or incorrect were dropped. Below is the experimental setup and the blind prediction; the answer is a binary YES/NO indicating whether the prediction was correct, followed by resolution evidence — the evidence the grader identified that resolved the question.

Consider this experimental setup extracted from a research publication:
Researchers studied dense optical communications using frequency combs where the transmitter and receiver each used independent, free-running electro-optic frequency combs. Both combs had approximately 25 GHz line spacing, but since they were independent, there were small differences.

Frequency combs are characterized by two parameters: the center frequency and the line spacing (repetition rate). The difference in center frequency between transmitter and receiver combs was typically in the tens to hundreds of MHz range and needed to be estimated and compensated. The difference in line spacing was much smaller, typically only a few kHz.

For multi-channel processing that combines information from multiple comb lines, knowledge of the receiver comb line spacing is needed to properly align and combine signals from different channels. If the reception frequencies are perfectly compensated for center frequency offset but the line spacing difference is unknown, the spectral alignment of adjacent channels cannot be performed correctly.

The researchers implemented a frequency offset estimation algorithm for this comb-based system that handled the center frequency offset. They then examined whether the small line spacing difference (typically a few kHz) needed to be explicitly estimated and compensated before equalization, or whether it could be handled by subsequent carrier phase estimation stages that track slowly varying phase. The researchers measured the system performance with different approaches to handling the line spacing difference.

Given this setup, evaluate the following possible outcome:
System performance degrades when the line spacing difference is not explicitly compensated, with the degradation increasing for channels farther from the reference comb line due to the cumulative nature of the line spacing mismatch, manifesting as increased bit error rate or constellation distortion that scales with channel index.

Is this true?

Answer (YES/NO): NO